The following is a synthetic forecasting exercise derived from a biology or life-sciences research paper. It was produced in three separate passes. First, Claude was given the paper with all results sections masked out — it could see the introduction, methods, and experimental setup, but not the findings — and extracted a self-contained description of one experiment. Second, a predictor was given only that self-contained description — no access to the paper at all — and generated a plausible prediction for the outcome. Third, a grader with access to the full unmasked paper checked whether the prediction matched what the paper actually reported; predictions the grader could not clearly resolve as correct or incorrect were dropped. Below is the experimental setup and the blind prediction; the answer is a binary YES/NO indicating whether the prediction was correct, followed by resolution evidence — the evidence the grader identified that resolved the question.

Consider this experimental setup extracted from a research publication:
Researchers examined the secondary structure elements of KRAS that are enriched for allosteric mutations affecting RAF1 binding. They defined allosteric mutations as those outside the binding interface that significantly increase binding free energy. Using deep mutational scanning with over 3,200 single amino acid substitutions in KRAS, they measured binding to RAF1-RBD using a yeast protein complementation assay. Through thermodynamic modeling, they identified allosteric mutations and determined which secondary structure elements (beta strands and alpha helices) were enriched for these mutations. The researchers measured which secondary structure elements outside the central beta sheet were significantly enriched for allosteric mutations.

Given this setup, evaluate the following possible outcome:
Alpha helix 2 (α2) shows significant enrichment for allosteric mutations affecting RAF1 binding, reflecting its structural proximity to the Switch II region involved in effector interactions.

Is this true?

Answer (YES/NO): NO